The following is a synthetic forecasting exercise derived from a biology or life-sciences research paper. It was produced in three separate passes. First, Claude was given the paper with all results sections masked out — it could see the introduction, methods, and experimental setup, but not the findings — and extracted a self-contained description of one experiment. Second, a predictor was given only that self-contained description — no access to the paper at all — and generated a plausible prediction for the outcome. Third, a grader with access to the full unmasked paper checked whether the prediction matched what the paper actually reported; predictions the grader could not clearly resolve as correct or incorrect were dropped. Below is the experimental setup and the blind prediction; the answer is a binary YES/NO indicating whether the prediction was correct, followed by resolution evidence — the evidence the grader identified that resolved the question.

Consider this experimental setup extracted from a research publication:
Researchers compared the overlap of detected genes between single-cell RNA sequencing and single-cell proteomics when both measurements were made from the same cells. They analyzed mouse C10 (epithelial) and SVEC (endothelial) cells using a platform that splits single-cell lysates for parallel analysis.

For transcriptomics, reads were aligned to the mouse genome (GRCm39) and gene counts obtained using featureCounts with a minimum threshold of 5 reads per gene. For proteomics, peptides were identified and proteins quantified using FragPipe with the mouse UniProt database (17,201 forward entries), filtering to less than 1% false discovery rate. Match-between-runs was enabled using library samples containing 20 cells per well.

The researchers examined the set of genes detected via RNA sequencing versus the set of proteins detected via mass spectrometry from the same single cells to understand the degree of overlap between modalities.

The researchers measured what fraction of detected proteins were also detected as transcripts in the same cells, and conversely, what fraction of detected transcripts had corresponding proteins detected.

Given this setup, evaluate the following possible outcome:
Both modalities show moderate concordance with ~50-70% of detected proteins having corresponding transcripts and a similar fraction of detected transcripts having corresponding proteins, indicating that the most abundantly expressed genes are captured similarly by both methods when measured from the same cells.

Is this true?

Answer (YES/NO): NO